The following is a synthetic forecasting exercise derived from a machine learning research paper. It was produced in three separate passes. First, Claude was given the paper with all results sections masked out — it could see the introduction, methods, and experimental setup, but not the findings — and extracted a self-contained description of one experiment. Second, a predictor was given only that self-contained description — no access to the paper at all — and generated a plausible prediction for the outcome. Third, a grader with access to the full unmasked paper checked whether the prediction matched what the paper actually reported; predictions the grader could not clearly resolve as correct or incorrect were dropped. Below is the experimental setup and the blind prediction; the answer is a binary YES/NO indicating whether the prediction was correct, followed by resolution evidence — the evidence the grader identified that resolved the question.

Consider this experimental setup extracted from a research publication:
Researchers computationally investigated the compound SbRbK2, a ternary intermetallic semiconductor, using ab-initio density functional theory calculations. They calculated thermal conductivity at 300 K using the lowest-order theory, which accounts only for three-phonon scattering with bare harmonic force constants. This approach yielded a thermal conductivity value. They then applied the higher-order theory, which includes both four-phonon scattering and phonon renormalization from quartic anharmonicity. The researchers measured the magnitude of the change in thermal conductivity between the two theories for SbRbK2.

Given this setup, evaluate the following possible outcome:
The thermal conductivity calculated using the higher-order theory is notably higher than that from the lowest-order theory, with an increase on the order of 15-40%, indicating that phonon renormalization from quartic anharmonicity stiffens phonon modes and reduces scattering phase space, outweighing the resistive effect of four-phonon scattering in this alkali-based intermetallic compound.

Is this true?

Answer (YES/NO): NO